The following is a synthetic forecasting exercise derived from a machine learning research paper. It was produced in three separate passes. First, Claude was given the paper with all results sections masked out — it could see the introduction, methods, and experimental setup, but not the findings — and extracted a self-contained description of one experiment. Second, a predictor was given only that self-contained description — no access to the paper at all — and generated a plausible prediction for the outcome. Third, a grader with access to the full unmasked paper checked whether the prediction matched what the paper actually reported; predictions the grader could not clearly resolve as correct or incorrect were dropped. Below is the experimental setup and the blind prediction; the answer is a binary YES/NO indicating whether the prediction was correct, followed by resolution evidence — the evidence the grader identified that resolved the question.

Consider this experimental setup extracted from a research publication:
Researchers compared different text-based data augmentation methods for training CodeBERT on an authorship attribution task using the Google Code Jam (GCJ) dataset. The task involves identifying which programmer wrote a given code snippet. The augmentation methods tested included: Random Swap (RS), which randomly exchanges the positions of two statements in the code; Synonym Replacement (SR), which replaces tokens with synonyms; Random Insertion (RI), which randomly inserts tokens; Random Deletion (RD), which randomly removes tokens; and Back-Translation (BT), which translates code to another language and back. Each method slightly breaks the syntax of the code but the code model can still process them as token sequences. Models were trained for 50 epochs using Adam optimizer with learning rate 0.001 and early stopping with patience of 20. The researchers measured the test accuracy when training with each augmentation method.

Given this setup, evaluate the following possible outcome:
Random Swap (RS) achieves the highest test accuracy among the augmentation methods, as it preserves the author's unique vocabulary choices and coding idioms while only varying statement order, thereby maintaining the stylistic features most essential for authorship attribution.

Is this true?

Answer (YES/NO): YES